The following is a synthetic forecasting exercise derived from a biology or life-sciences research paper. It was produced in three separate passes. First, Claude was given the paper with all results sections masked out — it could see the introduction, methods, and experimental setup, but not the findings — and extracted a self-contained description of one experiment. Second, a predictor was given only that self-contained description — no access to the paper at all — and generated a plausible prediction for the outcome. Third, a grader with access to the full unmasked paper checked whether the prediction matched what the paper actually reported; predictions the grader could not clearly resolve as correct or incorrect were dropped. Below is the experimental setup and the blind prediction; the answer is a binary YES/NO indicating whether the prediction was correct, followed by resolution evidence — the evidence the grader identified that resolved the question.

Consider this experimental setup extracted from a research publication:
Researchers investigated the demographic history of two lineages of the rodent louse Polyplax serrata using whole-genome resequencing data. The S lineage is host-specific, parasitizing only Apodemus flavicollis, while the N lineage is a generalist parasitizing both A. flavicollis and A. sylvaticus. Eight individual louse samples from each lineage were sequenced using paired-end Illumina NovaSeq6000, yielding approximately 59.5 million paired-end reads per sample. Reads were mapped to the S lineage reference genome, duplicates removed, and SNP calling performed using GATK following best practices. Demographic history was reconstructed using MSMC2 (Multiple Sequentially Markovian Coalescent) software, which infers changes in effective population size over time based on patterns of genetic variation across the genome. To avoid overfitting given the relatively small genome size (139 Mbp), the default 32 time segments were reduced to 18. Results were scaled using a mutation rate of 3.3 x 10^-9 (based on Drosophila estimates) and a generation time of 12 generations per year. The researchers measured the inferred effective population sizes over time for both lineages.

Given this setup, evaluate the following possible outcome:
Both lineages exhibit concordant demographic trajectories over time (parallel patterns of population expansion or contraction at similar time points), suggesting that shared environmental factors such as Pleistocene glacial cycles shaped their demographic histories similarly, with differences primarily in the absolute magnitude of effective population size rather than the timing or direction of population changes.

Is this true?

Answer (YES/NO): NO